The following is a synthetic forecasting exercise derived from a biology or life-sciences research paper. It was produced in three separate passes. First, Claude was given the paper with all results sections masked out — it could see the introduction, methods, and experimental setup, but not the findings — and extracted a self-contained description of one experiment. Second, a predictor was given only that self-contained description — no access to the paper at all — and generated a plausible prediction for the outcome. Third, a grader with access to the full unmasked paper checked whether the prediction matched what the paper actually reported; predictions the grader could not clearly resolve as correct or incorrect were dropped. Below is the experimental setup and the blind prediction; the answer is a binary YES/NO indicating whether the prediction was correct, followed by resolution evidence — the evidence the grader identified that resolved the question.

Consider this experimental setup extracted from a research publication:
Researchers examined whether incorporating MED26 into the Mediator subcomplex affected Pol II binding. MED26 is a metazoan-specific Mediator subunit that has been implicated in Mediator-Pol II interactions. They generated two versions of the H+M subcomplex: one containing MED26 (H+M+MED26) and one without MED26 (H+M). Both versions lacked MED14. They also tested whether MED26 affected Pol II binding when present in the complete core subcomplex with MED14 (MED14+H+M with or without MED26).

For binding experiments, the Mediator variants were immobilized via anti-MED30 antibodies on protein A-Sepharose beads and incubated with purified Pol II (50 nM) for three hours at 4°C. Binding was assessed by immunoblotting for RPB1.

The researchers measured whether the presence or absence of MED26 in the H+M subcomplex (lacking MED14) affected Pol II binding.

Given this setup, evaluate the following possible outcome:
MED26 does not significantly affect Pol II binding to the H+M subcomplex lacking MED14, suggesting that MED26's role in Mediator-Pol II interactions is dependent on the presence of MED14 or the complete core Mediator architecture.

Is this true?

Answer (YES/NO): YES